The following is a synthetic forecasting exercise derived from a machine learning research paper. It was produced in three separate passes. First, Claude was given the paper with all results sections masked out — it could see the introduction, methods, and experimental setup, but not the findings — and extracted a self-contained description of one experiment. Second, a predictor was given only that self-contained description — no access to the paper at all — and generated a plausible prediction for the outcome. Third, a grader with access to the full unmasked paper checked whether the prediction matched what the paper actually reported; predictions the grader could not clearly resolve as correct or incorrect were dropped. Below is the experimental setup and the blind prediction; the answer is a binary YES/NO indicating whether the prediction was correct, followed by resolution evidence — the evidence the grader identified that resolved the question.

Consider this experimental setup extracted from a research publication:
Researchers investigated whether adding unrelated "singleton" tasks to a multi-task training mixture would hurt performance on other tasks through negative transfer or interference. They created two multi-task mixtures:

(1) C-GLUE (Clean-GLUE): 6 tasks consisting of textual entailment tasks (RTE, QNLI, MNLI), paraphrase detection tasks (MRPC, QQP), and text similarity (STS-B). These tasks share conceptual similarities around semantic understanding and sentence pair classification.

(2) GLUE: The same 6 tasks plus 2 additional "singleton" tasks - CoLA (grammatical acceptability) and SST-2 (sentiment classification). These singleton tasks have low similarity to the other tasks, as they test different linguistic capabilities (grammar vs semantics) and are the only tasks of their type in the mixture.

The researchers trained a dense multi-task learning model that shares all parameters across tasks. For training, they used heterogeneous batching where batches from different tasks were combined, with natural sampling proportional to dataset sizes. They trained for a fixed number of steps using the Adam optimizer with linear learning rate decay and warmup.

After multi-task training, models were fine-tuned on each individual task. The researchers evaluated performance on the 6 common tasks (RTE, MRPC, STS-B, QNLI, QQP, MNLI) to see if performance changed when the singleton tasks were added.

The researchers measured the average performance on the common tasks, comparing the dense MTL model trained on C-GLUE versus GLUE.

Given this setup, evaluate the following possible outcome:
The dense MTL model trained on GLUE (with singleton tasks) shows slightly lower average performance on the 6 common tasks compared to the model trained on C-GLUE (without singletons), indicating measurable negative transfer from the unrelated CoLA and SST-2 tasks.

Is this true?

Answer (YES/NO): YES